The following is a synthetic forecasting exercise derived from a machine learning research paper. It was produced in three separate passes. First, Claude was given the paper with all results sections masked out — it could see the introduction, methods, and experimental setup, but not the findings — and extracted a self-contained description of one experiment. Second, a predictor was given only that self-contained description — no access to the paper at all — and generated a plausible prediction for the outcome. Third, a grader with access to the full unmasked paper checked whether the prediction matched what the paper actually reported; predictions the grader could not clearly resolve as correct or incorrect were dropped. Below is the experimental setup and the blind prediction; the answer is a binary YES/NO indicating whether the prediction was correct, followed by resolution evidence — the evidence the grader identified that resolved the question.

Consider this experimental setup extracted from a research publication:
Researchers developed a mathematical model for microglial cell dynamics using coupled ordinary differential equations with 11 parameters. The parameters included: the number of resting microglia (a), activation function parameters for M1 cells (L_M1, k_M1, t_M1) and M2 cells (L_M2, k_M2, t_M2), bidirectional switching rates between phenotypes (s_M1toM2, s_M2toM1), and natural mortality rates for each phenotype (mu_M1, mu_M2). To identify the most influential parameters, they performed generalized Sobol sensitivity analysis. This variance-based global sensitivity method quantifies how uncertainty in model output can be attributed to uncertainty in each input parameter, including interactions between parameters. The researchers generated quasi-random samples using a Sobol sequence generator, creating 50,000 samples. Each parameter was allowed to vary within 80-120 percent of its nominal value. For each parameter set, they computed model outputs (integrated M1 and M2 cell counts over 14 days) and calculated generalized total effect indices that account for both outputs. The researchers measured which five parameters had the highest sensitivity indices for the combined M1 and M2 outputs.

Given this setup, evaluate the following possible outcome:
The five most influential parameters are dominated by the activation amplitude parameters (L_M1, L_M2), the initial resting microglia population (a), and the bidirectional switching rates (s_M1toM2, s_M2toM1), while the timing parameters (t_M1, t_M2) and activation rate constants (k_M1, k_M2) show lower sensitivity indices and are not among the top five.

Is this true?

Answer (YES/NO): NO